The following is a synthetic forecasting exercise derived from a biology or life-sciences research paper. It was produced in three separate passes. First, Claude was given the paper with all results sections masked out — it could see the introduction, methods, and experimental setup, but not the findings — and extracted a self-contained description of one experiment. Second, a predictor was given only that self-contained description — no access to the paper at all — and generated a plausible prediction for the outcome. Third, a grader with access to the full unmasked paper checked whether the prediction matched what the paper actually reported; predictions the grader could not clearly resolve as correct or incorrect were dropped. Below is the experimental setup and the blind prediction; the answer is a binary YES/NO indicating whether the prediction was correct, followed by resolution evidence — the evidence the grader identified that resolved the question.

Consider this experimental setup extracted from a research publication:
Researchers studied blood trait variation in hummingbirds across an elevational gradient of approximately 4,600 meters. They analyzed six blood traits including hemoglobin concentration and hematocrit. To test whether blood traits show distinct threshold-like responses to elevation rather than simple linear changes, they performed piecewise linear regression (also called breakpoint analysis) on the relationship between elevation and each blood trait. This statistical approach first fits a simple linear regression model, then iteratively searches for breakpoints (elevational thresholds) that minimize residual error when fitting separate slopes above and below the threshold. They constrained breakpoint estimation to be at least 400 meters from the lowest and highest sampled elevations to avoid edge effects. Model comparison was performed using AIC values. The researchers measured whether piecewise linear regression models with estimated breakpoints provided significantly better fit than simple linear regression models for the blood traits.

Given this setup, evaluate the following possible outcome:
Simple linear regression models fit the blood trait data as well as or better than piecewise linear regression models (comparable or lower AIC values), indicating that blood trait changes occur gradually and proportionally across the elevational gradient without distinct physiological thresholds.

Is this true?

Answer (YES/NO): NO